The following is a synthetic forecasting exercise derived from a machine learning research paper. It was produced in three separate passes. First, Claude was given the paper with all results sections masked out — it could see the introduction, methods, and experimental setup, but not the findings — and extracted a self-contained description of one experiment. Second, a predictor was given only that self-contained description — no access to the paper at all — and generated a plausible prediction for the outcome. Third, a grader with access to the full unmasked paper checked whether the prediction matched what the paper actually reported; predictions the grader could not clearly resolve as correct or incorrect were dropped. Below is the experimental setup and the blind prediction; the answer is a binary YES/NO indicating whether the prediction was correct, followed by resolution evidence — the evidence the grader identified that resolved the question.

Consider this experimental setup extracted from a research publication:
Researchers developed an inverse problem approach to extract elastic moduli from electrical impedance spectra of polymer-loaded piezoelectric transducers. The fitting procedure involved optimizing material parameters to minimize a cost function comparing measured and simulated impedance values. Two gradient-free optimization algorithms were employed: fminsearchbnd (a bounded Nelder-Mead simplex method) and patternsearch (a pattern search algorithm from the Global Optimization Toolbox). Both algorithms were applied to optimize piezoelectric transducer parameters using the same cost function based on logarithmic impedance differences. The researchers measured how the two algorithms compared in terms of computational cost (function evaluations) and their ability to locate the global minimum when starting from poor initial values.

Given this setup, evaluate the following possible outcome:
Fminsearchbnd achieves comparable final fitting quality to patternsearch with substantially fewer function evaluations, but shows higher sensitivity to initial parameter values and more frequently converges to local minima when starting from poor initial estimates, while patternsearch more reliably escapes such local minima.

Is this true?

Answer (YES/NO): NO